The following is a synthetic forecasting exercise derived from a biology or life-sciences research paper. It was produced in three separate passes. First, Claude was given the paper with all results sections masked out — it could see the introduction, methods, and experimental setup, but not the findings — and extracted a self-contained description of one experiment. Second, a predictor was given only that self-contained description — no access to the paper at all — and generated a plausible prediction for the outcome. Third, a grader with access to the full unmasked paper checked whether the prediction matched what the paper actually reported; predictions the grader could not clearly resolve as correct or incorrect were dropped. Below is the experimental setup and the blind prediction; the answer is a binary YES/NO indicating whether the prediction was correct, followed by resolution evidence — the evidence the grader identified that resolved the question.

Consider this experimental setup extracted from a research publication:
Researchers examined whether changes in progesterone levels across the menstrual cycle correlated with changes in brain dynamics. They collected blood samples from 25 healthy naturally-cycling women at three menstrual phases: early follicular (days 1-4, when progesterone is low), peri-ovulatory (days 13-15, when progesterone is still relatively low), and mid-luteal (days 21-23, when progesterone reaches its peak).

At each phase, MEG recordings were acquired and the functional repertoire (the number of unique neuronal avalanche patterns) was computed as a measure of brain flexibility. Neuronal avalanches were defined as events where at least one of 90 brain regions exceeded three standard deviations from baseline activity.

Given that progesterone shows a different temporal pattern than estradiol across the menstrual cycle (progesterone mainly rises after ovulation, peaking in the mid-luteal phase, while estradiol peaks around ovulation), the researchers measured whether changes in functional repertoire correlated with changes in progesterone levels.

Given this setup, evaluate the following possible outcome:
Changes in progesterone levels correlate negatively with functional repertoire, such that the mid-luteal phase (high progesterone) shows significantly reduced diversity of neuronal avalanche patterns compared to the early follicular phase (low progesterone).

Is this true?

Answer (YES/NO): NO